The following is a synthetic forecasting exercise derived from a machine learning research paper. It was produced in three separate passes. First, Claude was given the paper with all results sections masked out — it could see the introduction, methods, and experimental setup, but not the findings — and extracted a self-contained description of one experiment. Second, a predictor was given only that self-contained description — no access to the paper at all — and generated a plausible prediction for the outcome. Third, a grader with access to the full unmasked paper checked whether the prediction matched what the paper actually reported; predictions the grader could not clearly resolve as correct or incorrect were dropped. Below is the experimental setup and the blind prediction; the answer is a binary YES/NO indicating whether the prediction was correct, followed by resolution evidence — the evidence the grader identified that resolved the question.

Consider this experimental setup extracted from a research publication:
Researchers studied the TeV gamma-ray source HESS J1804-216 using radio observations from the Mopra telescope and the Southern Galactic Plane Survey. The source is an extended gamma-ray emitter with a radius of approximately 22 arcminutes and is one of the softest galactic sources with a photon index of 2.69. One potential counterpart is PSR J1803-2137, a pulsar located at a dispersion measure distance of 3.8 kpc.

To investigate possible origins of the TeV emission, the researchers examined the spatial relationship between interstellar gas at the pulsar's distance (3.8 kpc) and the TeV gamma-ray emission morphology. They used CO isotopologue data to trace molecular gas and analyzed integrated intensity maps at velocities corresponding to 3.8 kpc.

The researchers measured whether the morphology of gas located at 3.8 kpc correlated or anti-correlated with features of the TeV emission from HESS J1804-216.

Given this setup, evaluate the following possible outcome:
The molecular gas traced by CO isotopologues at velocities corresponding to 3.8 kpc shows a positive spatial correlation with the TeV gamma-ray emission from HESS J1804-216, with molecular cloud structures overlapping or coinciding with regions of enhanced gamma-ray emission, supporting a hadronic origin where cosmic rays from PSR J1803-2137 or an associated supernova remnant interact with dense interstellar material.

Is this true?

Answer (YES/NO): NO